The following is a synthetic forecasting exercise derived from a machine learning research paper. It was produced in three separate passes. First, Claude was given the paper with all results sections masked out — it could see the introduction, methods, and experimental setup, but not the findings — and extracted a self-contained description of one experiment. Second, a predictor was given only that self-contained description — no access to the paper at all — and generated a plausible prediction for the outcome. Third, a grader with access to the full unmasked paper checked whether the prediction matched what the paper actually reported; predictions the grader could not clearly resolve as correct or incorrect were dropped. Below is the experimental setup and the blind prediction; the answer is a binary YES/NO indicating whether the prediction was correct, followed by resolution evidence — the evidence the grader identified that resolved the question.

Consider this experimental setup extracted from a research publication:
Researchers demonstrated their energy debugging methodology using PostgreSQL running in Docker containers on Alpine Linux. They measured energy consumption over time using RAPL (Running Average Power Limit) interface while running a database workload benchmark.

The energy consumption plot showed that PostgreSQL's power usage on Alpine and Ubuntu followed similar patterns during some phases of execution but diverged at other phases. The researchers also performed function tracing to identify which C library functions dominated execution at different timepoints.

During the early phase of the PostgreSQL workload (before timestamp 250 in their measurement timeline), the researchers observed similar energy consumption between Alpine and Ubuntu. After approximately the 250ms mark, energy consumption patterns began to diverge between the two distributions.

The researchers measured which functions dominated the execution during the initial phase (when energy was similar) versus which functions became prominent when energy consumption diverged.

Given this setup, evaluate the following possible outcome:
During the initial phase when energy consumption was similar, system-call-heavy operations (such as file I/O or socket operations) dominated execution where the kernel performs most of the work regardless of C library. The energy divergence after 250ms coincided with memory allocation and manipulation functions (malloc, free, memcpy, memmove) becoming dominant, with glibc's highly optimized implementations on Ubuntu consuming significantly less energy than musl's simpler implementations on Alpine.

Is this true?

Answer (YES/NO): NO